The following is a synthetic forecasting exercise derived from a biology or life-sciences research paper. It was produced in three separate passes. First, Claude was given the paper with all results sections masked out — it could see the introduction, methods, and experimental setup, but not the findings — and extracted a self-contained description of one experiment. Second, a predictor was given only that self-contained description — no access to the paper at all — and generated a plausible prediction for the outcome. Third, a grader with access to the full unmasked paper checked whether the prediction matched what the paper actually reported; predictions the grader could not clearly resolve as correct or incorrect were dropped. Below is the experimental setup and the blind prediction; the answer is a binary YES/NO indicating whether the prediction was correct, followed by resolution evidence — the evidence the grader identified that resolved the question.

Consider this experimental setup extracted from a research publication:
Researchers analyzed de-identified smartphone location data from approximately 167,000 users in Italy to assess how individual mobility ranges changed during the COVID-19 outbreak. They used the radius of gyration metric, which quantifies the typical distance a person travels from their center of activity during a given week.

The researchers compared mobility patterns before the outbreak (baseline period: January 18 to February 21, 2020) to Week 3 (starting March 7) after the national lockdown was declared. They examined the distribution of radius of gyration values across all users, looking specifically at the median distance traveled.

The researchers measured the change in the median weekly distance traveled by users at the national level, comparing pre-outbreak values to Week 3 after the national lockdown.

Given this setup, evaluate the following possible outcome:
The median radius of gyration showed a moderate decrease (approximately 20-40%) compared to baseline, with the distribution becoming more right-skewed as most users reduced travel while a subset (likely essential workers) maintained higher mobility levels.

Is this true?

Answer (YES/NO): NO